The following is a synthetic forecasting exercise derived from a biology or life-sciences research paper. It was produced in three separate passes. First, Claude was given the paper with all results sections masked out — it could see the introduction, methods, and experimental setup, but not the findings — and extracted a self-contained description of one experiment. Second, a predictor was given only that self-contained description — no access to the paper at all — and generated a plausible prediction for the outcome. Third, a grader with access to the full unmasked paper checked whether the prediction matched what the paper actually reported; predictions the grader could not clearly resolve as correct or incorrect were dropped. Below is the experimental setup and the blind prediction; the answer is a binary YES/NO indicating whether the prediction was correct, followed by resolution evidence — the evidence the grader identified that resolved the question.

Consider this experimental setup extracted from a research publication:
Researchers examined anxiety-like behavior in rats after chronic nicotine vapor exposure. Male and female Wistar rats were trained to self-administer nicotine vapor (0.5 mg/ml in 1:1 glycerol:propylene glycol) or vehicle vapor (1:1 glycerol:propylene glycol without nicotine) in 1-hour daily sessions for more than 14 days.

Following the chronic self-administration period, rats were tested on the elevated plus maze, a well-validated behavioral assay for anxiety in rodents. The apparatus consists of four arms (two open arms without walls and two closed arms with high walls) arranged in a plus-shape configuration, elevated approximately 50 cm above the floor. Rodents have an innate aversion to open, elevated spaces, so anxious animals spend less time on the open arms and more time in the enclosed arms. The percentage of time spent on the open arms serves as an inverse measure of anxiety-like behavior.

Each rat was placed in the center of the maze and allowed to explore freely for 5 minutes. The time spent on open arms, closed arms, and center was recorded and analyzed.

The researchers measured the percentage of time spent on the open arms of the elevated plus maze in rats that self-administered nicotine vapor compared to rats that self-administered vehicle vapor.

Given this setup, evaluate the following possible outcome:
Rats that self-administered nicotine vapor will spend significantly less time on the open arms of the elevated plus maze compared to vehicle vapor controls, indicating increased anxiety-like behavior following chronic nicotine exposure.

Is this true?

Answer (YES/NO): YES